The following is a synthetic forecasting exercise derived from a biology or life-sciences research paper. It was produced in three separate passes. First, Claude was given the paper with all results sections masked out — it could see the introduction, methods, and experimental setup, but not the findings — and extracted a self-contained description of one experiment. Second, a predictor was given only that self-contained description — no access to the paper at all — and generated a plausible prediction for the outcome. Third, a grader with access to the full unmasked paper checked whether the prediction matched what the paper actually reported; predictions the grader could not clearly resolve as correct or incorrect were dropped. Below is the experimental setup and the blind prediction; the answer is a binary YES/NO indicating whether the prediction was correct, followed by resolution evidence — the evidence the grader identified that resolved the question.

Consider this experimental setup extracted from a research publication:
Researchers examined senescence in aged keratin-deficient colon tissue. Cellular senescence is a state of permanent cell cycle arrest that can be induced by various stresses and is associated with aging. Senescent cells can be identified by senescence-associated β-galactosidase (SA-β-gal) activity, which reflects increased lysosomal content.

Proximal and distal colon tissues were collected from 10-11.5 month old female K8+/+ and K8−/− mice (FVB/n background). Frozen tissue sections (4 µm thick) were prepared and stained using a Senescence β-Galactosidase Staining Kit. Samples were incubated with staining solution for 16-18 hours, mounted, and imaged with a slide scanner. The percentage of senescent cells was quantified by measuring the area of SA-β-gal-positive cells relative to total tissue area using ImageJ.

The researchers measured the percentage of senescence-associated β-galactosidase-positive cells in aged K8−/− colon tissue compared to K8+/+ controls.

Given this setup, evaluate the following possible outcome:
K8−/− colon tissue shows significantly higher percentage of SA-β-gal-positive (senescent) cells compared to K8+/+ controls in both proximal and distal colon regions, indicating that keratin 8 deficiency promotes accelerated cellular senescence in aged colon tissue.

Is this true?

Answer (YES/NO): NO